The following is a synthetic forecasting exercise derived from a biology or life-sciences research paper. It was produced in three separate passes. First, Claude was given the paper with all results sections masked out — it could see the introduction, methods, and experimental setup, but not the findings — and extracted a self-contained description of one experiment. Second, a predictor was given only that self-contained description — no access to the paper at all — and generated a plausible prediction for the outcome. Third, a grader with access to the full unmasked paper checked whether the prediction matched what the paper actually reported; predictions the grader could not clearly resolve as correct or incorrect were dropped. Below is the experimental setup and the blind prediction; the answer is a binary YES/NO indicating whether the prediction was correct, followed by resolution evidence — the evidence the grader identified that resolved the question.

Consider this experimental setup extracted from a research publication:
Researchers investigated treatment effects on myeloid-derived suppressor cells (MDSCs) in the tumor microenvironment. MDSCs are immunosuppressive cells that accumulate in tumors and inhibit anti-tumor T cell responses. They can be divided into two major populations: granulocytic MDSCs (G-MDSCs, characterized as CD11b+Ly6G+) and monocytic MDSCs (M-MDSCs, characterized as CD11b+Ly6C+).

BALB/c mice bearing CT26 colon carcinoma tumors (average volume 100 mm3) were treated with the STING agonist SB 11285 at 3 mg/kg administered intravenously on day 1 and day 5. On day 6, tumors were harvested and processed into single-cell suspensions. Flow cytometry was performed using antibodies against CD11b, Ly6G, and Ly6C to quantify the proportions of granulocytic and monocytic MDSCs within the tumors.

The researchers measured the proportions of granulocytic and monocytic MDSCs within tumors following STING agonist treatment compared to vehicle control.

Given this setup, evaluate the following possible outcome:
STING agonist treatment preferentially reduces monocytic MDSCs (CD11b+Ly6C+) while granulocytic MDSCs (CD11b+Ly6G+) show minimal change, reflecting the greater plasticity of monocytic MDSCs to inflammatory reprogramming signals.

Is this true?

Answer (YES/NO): NO